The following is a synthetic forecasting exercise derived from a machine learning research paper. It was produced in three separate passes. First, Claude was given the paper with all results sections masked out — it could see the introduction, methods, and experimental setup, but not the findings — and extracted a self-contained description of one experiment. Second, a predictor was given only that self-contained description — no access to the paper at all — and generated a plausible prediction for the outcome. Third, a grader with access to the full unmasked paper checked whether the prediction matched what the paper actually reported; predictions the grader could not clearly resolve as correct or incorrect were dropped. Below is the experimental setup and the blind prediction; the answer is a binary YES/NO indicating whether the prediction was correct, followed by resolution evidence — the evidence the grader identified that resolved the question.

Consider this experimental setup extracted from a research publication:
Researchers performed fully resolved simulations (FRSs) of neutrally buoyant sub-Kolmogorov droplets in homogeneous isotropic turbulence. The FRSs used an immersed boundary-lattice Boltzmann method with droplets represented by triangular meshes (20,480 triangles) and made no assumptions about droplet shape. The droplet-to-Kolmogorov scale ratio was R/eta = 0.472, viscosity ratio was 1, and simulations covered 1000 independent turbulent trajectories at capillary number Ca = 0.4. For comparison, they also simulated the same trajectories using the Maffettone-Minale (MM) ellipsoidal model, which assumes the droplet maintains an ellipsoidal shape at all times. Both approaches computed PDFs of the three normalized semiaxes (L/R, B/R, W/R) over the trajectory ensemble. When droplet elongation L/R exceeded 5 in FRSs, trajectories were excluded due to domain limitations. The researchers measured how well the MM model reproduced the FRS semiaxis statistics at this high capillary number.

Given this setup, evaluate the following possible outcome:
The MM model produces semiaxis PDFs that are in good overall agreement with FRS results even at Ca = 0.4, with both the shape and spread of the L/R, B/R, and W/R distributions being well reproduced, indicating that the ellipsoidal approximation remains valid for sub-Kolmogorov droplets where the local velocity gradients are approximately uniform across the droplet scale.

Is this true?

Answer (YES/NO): NO